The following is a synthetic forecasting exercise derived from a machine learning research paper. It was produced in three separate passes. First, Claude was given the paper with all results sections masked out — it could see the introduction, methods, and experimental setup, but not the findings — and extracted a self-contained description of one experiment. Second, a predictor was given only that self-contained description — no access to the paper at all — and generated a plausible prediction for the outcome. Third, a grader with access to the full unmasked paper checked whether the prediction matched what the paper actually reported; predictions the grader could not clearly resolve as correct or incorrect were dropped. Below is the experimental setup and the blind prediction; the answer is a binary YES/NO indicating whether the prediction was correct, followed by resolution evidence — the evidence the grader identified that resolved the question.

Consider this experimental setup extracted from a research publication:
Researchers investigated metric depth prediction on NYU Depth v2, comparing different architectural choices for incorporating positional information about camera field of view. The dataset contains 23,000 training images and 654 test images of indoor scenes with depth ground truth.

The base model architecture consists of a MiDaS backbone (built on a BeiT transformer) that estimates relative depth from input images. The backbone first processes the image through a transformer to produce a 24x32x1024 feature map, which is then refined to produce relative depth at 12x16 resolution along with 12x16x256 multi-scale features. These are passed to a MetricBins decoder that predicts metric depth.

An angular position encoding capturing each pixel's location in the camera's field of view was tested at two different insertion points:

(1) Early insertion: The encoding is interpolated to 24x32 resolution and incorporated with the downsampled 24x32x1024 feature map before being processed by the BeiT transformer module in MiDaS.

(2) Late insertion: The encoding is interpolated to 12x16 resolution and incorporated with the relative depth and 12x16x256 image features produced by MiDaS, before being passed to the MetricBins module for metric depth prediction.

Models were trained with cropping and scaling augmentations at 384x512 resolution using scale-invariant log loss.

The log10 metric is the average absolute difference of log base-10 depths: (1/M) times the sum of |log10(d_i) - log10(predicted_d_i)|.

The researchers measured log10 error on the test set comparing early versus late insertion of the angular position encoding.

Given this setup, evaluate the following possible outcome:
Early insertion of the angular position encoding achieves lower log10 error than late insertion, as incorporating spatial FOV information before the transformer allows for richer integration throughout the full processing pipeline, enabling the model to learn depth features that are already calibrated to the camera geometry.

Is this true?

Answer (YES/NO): YES